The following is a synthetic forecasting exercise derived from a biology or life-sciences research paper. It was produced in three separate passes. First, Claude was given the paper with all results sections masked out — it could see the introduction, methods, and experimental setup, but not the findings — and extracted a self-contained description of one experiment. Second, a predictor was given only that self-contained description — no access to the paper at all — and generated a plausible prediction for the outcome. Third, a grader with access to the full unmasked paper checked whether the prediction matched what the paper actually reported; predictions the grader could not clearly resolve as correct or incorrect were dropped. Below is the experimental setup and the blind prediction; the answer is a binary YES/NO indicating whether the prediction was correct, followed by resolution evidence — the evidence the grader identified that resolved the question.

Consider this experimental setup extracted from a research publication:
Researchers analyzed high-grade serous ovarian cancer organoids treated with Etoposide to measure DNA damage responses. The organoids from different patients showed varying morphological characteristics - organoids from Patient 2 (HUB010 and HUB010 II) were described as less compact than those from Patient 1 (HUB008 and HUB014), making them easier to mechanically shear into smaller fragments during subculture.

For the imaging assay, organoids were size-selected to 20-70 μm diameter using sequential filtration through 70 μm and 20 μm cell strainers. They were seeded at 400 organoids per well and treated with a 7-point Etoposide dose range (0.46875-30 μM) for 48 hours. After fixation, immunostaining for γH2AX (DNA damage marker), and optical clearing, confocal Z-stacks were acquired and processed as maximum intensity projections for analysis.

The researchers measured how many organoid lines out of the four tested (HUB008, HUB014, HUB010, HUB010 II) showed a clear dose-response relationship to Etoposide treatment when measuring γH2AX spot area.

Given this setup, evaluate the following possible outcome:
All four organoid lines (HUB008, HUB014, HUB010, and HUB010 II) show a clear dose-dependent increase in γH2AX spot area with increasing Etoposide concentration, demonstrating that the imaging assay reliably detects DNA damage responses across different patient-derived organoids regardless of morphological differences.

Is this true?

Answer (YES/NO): NO